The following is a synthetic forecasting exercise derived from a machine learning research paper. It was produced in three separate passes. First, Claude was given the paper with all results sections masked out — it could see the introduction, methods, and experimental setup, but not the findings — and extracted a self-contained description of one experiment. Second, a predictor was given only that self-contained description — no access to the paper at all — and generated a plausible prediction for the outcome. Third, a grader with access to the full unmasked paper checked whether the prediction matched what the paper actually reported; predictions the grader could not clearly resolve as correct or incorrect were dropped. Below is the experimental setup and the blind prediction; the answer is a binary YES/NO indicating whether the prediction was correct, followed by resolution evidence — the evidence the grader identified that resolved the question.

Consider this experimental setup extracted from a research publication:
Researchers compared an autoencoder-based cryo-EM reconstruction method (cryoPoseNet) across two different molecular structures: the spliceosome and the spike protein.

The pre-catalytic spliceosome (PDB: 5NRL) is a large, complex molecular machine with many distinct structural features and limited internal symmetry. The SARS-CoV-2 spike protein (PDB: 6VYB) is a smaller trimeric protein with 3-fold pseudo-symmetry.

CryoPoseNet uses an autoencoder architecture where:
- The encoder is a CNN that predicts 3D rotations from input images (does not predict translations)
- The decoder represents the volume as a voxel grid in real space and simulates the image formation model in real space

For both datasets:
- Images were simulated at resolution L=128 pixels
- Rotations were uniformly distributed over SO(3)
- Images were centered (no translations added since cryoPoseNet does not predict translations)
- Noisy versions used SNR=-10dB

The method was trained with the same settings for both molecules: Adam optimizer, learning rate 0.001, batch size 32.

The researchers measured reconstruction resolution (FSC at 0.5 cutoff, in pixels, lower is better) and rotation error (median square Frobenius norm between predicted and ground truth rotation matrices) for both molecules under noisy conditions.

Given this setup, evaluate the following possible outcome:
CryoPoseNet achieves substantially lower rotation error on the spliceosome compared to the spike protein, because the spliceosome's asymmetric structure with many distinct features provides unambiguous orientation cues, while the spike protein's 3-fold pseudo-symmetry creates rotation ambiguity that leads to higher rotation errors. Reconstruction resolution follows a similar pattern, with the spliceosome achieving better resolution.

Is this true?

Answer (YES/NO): YES